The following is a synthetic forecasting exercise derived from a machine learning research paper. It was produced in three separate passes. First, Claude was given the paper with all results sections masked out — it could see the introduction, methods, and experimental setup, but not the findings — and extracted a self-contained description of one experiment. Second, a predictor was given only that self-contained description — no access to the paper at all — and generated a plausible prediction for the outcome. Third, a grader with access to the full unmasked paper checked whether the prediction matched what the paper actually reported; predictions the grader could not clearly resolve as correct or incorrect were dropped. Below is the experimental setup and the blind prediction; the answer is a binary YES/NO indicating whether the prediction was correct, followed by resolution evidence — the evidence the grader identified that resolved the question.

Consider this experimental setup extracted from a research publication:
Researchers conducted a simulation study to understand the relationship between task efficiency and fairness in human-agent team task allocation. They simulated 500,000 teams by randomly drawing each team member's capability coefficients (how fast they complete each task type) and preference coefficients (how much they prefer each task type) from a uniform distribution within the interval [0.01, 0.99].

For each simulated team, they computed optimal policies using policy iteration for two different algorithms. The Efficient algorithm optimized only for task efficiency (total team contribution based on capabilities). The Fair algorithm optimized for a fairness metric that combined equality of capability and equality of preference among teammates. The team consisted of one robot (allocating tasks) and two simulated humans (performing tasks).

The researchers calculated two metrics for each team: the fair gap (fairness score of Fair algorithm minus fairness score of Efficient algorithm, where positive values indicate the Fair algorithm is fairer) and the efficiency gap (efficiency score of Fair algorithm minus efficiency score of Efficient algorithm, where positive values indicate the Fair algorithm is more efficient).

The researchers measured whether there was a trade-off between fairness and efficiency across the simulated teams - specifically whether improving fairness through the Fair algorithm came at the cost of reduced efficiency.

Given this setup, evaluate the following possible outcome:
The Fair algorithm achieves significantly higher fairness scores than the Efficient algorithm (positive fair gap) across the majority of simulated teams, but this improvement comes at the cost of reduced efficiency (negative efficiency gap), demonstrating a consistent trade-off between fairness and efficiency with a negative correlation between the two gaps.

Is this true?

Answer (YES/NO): NO